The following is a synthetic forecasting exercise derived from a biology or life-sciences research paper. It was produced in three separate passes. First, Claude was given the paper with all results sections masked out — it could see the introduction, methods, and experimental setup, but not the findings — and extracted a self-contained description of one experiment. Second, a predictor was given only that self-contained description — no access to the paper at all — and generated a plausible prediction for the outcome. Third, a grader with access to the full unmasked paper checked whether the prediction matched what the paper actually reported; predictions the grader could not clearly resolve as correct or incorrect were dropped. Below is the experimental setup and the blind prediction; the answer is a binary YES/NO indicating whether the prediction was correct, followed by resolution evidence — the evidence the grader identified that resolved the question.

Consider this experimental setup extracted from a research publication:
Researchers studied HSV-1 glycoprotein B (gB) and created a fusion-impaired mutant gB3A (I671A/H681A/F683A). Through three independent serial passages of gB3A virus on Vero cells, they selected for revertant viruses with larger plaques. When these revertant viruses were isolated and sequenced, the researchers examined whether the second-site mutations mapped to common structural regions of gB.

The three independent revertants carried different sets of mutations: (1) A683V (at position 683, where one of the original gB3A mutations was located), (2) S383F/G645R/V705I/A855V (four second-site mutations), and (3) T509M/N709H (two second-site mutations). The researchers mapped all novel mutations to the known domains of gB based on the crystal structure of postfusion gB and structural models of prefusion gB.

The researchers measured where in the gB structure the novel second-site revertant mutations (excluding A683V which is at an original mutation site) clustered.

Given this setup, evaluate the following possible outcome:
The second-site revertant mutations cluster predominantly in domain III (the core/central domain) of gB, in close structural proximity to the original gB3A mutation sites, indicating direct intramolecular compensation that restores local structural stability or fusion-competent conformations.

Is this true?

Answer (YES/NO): NO